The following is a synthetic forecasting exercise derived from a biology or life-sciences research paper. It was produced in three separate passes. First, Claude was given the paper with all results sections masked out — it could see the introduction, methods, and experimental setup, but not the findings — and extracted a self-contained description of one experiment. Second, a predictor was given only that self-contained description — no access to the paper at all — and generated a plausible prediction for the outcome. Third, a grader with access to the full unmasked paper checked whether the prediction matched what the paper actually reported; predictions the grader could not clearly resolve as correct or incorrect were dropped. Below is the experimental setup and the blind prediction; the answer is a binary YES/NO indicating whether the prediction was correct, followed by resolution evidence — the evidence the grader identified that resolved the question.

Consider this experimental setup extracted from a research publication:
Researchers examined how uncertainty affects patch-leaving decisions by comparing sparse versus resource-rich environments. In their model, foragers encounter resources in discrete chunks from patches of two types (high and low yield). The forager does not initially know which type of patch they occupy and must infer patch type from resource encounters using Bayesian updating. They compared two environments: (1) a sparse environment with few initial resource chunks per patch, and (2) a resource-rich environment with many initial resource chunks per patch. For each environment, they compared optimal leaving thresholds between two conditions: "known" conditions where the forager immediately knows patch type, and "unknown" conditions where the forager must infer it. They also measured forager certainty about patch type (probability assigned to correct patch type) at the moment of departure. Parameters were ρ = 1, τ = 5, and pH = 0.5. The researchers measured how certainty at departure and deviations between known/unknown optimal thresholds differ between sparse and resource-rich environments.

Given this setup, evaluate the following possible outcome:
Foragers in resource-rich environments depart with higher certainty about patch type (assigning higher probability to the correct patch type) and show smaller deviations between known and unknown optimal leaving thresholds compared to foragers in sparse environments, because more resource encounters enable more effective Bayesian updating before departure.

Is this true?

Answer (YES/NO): YES